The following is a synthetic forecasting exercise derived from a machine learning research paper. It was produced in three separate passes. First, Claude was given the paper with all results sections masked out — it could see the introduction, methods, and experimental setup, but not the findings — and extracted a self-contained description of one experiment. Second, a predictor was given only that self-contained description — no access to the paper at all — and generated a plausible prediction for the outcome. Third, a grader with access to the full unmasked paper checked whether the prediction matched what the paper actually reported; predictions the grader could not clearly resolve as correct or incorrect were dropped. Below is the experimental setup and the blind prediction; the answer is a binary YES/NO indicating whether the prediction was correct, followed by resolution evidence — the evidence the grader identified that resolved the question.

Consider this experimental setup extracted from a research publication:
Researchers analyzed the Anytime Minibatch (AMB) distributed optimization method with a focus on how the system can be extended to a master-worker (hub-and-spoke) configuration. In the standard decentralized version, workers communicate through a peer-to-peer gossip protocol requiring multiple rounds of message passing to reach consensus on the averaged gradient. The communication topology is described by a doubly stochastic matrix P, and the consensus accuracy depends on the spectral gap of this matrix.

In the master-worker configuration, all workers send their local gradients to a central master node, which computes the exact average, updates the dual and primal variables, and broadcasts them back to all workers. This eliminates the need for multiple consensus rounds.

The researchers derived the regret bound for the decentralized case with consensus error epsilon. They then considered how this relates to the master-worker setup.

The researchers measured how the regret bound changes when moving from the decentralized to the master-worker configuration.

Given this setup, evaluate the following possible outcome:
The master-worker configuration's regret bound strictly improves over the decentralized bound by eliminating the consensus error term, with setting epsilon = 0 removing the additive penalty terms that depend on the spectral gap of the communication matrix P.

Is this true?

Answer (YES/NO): NO